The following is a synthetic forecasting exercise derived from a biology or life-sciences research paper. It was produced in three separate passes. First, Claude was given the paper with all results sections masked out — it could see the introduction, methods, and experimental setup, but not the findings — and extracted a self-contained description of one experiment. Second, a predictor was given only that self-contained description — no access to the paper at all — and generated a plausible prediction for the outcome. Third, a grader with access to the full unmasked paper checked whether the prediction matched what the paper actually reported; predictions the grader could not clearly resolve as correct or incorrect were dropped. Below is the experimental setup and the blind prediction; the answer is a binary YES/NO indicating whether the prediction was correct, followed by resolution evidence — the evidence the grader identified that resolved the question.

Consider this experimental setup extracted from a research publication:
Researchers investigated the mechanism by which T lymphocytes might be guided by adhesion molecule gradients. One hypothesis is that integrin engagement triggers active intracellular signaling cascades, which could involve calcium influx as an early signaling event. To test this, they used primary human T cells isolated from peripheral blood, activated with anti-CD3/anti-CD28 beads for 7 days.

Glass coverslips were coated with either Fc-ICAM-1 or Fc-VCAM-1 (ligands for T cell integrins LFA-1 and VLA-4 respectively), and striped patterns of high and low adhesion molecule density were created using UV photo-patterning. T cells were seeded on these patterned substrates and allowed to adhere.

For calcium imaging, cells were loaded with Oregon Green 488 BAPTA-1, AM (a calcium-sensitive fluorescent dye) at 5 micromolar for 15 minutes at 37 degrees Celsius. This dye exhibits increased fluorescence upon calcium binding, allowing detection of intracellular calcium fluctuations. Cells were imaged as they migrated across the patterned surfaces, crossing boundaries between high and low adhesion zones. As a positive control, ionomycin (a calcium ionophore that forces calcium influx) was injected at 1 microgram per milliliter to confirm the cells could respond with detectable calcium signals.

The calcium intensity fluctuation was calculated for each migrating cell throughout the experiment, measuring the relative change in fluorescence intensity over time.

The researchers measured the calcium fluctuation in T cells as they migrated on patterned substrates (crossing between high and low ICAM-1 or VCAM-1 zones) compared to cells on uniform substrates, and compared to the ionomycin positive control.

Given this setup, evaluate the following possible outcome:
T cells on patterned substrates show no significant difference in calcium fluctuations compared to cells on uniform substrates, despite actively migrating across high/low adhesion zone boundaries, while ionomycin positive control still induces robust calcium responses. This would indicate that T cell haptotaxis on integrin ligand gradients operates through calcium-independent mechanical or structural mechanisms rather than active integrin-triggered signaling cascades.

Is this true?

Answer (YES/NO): YES